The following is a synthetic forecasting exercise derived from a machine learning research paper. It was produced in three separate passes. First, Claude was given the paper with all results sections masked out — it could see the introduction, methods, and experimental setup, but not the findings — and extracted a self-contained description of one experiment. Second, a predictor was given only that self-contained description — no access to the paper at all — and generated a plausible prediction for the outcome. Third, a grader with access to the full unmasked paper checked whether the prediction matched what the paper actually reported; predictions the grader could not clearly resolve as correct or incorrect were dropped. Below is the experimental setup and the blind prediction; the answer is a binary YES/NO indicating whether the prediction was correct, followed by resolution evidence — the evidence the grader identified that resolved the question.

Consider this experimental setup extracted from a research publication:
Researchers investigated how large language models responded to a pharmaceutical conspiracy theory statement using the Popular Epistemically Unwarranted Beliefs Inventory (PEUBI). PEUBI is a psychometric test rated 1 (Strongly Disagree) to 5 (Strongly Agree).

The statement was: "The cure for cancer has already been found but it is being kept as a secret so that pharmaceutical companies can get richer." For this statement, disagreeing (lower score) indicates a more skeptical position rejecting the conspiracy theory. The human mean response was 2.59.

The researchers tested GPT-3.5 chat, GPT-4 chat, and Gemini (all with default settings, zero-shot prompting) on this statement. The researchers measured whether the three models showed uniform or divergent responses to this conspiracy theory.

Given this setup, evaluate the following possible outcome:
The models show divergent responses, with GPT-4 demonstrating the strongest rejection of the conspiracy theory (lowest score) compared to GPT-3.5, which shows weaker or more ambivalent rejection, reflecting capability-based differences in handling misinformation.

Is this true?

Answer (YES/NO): NO